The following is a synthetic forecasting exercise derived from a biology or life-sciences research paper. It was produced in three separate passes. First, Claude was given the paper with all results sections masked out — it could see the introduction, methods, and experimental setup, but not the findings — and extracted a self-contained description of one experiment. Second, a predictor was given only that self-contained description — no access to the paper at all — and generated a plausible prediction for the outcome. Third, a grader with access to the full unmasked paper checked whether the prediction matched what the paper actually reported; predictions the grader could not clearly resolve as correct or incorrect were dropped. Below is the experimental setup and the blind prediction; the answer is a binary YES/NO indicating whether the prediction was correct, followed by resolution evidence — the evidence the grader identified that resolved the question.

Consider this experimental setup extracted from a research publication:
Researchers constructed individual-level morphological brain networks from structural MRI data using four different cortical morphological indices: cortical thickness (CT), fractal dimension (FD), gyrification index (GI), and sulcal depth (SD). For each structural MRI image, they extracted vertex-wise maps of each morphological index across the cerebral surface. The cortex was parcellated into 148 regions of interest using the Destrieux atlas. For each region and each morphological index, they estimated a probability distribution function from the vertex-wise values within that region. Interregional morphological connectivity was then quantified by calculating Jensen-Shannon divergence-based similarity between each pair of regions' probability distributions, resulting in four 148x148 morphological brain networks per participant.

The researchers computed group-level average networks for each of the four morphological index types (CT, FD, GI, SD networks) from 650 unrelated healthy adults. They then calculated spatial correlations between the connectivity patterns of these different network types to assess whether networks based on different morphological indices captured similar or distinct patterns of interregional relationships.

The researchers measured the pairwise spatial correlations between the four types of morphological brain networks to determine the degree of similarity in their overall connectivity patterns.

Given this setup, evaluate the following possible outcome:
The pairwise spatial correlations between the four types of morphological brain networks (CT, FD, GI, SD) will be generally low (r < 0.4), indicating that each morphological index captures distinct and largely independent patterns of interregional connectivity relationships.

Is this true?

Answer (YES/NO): YES